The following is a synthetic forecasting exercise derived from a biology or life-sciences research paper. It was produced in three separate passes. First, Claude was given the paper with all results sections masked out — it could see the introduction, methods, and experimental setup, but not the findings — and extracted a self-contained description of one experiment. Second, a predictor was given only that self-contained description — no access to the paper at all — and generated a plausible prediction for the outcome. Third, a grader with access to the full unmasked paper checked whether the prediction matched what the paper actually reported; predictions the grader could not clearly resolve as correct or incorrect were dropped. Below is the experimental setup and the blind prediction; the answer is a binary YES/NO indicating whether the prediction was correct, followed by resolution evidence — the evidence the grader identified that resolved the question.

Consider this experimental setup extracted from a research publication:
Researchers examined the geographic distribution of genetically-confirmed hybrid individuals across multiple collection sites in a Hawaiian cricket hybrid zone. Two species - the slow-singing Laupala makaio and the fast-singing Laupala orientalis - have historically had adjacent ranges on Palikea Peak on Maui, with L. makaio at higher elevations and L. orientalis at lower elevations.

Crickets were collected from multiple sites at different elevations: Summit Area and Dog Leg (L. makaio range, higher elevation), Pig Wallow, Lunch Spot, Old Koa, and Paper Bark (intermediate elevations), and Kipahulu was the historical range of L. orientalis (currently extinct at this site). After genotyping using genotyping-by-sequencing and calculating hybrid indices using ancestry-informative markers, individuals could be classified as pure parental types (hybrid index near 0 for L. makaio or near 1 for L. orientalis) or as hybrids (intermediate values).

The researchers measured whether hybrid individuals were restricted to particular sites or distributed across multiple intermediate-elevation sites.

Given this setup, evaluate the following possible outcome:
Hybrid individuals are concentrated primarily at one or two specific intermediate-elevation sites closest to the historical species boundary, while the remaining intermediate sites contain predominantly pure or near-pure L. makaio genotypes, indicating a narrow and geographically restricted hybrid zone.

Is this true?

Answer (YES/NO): NO